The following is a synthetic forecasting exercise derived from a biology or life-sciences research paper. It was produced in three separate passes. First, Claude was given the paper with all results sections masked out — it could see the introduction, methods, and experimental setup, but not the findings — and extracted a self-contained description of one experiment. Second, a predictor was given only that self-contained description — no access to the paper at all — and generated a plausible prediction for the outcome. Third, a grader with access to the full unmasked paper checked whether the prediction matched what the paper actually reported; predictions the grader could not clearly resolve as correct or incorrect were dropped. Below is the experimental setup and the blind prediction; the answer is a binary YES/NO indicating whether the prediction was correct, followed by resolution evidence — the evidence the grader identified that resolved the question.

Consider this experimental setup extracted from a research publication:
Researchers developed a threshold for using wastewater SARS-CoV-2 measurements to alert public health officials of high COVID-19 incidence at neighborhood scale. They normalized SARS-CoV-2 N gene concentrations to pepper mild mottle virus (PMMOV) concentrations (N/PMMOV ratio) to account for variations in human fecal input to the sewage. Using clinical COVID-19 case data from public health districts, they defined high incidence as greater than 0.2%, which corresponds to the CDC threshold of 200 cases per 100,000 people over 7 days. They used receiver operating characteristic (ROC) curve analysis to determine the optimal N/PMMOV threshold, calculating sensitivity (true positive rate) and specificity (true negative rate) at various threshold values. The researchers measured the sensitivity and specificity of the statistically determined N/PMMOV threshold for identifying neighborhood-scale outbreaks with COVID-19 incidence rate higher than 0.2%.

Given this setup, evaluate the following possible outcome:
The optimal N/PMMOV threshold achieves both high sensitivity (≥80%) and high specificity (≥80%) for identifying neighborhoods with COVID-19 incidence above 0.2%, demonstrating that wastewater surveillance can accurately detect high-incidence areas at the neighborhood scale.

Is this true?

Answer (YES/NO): NO